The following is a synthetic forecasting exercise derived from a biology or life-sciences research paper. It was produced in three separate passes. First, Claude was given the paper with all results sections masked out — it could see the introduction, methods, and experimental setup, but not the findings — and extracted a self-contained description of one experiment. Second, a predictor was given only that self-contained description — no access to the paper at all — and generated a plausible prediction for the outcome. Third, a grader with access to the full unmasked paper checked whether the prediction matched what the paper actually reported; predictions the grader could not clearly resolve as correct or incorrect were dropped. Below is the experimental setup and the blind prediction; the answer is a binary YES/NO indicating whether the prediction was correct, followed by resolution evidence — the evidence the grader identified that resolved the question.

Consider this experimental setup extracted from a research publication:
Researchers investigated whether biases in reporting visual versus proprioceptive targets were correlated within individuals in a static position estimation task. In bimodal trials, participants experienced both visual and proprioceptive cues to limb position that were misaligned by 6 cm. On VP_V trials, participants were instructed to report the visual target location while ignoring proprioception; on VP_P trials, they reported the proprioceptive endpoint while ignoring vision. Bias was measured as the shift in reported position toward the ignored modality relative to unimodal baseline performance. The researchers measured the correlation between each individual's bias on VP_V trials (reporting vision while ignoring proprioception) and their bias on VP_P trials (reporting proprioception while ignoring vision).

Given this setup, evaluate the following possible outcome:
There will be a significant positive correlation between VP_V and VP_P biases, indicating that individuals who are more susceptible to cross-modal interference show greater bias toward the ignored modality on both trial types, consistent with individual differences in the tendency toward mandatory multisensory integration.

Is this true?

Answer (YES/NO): NO